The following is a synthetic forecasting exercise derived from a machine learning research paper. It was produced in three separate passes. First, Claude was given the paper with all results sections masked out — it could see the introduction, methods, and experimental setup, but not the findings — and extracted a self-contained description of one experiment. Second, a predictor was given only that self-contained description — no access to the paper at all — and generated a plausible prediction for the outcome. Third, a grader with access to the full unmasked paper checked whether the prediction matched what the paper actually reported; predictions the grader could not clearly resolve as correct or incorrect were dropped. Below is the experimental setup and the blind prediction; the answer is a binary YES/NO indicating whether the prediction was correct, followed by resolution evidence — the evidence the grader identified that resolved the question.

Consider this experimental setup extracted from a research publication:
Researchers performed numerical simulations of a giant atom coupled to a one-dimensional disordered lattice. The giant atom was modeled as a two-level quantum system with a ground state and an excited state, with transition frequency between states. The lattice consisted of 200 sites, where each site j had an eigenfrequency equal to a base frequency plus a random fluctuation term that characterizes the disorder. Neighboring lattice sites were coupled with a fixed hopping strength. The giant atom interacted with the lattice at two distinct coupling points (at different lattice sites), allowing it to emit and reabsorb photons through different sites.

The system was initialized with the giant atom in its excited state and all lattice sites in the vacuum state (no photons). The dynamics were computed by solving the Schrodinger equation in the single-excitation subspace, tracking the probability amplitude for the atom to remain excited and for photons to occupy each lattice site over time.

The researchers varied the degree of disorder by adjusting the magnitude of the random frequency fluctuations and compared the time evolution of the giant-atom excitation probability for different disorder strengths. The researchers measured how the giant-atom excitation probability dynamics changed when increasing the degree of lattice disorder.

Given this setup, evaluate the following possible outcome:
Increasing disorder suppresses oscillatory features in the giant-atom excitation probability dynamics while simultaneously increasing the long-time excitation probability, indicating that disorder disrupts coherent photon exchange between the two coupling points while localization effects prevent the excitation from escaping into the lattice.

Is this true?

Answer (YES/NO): NO